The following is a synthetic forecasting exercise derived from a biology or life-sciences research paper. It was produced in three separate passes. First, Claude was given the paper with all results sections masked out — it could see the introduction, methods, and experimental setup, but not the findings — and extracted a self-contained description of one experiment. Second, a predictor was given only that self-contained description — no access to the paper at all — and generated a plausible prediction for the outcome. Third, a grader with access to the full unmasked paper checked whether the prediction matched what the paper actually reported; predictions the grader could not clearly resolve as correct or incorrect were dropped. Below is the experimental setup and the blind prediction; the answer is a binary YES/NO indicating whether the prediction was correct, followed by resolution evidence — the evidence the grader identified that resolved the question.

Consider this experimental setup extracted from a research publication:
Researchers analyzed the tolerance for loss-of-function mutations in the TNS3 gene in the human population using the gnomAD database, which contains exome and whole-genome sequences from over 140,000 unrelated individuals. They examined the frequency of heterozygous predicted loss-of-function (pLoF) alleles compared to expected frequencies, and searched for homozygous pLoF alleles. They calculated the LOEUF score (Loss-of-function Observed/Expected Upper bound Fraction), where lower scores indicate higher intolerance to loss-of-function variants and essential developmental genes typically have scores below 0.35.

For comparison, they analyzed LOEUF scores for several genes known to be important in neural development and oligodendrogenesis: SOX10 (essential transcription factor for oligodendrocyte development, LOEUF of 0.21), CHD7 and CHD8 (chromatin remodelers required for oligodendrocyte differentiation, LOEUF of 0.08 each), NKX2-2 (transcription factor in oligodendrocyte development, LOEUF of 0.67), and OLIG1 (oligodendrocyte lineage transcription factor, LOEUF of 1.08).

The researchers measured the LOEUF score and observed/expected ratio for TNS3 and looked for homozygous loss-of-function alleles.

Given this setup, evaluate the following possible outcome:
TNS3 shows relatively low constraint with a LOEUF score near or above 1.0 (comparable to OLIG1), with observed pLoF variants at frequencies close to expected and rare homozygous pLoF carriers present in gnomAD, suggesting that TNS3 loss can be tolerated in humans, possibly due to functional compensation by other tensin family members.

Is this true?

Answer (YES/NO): NO